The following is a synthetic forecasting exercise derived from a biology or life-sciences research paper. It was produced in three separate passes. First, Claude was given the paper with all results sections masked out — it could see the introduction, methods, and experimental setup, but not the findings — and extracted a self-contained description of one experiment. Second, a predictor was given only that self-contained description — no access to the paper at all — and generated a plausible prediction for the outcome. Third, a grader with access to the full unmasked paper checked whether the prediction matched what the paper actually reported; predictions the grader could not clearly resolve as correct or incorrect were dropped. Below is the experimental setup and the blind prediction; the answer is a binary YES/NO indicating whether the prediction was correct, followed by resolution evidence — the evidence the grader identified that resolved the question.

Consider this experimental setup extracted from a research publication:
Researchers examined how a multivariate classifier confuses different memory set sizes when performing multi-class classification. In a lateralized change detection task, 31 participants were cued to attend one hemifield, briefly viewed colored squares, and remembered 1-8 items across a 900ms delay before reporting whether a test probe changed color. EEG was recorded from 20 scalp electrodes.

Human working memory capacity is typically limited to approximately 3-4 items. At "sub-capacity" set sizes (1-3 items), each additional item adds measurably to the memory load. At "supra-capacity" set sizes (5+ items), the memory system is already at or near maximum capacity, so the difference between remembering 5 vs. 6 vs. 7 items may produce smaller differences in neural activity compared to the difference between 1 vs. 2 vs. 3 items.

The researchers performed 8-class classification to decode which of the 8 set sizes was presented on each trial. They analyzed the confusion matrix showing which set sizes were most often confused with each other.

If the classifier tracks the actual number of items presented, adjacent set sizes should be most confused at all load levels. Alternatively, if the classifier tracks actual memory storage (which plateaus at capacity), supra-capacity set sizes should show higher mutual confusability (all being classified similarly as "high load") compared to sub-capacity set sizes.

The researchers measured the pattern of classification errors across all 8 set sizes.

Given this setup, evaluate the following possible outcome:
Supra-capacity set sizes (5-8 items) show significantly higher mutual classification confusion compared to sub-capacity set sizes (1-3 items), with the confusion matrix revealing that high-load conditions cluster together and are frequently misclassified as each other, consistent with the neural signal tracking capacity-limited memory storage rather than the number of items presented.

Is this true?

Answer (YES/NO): YES